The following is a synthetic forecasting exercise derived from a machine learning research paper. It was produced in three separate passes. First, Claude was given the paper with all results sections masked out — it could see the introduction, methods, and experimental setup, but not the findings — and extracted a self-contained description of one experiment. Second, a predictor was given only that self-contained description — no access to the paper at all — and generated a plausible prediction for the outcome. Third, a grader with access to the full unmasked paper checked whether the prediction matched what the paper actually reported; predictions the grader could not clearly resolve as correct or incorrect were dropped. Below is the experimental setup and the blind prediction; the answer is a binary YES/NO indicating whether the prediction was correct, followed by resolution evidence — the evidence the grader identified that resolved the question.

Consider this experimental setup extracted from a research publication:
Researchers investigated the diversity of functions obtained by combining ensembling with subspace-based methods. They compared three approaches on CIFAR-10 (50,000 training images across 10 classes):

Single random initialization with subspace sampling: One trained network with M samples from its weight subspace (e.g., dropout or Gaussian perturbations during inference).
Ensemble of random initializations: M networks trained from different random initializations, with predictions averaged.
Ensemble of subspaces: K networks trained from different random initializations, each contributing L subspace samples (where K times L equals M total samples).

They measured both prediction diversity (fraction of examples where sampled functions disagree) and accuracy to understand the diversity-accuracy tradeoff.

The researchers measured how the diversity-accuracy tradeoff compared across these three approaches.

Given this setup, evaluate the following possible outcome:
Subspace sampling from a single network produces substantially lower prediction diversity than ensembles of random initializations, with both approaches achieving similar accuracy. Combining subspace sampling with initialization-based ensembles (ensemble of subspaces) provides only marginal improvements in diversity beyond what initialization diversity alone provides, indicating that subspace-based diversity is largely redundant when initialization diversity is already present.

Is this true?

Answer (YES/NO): NO